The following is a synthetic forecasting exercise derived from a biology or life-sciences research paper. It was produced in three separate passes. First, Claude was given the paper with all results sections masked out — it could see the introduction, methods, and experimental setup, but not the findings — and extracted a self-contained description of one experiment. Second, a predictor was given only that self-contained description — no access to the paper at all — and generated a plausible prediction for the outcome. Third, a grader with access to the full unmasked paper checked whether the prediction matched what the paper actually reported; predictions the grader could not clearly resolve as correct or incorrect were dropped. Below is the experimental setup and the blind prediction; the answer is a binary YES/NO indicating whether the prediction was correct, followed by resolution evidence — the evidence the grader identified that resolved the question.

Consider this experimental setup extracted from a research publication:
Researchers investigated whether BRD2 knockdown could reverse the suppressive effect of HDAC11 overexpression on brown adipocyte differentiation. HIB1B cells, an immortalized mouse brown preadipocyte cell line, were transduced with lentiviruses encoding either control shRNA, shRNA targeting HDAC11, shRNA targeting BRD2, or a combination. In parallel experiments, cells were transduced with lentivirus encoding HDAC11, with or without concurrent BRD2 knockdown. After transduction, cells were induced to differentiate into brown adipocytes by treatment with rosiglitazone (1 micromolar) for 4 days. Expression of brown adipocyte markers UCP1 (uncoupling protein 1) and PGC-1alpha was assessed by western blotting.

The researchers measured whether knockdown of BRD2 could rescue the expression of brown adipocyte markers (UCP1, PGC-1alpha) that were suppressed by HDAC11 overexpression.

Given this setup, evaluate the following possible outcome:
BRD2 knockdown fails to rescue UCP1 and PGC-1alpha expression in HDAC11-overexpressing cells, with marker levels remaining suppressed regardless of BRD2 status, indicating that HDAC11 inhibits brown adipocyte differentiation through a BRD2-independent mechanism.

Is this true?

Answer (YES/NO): NO